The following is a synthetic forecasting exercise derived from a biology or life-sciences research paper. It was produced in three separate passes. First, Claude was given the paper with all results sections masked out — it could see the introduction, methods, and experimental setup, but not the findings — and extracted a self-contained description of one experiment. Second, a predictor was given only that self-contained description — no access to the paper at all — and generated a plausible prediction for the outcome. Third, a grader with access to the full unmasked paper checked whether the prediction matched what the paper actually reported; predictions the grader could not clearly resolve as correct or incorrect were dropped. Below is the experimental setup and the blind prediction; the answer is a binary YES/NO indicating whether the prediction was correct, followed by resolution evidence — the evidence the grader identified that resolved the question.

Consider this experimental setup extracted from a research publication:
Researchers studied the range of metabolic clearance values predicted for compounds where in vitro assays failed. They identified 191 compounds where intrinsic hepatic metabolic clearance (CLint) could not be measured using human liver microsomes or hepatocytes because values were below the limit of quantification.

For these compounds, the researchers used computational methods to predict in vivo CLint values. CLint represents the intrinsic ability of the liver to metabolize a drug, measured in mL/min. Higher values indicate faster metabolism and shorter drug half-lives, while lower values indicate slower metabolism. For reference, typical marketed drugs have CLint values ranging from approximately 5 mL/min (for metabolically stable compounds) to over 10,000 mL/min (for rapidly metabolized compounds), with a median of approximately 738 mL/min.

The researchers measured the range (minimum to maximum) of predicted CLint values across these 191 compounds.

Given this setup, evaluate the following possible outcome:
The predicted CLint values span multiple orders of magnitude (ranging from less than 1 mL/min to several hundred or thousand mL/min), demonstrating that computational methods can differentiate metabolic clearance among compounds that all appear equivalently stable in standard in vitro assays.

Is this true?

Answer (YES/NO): NO